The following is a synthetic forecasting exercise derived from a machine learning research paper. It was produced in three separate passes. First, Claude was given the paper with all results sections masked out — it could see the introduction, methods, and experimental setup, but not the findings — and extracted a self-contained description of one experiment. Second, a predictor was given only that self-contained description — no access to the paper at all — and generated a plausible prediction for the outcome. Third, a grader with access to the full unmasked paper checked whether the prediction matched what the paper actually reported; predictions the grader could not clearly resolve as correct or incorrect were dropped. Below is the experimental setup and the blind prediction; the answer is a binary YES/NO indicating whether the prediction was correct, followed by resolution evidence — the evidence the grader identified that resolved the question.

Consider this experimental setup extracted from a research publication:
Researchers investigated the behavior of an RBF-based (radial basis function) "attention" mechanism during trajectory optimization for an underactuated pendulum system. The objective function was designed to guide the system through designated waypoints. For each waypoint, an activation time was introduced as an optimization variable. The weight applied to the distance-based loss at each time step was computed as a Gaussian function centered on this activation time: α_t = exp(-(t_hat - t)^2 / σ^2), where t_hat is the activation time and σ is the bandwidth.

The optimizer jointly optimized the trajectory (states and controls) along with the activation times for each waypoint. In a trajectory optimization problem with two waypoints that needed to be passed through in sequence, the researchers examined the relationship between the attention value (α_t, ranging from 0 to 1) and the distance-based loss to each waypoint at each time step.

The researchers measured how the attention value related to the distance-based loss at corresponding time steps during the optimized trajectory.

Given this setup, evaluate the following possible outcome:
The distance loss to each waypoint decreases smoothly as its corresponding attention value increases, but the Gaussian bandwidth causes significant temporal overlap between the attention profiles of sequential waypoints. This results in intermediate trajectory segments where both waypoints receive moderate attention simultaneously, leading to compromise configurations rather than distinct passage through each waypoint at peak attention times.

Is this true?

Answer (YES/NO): NO